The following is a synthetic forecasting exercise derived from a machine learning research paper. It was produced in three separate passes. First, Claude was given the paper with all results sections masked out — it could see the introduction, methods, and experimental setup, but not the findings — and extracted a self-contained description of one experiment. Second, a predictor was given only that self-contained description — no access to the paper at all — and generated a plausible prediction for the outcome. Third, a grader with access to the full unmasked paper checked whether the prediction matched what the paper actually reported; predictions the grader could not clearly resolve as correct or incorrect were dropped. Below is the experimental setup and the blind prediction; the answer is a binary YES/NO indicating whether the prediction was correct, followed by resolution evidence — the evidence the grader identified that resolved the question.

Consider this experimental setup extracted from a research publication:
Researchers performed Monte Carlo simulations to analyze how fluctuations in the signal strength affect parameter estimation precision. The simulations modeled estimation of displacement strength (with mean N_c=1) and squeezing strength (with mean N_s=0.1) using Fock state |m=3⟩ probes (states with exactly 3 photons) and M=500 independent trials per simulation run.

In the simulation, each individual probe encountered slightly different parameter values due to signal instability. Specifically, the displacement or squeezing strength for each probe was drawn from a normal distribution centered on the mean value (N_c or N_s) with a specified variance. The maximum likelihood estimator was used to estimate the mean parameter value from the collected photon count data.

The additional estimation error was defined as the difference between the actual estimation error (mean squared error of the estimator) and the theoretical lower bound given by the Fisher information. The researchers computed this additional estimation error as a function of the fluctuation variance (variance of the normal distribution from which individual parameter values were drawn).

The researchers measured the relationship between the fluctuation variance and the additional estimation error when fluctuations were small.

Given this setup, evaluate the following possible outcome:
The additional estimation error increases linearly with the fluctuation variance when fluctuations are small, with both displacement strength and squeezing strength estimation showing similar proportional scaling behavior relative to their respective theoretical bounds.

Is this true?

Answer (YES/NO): YES